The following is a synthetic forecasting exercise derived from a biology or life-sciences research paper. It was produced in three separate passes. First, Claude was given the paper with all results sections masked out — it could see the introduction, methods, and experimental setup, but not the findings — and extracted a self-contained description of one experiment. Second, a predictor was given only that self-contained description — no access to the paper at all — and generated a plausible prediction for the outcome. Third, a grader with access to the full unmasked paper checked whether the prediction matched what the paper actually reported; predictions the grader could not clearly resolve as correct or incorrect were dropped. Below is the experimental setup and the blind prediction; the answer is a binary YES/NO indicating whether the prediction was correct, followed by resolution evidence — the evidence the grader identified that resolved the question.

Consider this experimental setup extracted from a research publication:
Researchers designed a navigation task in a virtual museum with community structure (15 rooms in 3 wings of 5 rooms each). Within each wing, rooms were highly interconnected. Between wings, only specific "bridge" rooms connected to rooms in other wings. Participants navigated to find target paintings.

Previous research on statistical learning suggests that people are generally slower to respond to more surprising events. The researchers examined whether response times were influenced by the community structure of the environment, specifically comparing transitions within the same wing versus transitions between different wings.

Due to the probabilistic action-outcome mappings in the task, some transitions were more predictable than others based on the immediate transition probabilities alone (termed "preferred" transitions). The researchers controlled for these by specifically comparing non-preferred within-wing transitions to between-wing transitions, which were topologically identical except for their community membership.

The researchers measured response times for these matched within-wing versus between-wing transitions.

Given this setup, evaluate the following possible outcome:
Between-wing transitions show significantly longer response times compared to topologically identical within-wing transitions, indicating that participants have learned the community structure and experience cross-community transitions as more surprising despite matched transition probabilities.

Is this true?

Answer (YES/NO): YES